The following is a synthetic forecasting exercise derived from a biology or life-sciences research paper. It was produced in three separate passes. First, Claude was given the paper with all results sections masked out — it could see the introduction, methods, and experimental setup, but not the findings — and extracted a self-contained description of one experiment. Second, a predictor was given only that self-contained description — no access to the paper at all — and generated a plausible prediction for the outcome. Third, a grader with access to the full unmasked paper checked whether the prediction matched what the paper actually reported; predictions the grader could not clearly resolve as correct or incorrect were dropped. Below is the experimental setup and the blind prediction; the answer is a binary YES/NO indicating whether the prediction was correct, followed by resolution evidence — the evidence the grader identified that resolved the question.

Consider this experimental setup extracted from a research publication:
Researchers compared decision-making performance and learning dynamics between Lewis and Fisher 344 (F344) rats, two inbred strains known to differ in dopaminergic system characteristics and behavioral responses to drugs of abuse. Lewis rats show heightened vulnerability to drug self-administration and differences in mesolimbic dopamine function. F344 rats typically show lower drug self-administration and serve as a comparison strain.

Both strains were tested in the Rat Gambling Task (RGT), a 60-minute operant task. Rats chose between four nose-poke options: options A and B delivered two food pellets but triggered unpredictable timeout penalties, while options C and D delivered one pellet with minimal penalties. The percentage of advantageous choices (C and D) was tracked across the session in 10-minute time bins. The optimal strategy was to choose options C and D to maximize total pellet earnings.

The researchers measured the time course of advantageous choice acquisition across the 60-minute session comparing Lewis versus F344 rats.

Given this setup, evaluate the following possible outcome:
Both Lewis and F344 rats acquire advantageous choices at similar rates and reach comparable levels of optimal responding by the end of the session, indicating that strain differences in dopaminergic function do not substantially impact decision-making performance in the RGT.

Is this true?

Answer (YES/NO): NO